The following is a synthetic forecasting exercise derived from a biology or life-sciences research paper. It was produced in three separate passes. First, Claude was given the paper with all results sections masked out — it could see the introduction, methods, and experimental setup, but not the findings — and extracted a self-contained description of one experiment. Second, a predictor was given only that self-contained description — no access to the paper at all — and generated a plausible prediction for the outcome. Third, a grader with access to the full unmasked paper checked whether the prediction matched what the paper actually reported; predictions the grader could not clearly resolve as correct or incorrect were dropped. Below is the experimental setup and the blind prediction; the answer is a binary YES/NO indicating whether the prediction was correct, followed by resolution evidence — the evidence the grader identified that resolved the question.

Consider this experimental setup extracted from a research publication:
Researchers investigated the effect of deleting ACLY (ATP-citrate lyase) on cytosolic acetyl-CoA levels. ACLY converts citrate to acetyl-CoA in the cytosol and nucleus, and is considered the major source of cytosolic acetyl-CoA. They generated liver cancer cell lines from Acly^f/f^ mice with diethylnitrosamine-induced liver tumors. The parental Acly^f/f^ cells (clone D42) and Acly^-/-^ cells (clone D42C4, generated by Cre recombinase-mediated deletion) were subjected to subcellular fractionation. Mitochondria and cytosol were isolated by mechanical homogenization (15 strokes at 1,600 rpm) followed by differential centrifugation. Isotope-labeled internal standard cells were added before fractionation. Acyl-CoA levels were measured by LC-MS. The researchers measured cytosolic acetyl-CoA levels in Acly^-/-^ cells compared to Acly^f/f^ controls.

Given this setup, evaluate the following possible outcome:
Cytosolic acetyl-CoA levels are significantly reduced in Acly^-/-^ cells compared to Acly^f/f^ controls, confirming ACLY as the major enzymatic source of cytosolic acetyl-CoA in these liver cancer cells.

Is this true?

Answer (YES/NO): NO